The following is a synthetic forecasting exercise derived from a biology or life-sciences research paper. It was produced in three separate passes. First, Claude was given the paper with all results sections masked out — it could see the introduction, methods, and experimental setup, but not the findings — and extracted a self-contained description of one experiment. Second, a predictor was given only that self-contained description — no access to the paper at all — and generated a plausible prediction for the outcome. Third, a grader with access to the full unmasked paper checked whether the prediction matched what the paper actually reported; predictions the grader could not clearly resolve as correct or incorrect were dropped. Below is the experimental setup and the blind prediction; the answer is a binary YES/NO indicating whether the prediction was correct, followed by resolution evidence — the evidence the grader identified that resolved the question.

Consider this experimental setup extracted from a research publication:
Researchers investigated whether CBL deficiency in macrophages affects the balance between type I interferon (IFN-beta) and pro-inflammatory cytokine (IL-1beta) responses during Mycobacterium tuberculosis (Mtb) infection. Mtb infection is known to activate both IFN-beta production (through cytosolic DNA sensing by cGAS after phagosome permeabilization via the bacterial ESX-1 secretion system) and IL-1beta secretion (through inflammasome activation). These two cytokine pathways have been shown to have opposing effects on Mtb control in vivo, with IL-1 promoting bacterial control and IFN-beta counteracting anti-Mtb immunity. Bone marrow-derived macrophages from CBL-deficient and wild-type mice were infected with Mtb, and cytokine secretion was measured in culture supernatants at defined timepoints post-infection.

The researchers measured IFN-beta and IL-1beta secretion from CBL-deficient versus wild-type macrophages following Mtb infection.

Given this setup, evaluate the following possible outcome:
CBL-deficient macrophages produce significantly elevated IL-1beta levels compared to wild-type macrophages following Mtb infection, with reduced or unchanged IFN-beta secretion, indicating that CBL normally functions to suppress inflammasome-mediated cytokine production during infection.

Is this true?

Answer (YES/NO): NO